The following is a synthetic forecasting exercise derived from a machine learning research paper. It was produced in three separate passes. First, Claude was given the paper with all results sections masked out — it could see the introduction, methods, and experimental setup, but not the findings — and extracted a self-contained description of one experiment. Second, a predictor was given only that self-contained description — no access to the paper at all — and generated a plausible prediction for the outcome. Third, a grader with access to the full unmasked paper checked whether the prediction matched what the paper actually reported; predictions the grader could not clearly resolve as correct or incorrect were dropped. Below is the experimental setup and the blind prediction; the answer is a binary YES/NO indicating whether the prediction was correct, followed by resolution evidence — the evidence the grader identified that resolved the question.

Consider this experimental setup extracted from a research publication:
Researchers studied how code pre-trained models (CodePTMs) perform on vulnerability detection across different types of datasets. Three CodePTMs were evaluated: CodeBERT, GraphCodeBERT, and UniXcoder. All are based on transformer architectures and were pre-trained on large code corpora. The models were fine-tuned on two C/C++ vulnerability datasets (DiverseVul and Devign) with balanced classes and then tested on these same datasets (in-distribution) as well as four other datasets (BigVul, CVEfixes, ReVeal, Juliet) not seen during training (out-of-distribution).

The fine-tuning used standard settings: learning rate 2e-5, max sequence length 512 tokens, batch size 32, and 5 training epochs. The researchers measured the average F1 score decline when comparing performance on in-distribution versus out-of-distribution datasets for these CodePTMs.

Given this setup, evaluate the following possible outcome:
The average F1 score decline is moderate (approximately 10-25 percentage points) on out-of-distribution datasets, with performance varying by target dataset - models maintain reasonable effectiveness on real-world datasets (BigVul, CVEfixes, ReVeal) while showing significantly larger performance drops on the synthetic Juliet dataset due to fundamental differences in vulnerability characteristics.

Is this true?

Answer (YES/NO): NO